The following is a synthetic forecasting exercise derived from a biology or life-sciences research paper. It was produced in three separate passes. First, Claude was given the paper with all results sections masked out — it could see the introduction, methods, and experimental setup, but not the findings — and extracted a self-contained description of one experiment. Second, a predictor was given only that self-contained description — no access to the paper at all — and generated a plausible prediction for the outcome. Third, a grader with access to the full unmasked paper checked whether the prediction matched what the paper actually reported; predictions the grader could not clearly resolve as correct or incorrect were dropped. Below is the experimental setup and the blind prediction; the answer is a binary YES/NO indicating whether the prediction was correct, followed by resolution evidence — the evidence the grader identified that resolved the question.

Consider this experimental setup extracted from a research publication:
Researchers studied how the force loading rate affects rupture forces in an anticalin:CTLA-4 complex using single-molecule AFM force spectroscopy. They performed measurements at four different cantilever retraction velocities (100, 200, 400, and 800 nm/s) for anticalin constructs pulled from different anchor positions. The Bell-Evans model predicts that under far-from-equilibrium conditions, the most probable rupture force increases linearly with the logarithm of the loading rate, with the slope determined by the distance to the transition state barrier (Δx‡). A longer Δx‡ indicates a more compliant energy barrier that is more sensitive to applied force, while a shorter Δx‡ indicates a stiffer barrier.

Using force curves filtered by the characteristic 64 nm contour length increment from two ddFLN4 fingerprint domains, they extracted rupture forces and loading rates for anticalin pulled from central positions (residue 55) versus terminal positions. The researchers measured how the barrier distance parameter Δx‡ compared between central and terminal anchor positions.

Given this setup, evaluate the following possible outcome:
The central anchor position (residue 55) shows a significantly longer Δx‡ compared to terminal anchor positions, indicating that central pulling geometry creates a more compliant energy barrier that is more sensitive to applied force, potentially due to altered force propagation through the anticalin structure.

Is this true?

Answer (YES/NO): NO